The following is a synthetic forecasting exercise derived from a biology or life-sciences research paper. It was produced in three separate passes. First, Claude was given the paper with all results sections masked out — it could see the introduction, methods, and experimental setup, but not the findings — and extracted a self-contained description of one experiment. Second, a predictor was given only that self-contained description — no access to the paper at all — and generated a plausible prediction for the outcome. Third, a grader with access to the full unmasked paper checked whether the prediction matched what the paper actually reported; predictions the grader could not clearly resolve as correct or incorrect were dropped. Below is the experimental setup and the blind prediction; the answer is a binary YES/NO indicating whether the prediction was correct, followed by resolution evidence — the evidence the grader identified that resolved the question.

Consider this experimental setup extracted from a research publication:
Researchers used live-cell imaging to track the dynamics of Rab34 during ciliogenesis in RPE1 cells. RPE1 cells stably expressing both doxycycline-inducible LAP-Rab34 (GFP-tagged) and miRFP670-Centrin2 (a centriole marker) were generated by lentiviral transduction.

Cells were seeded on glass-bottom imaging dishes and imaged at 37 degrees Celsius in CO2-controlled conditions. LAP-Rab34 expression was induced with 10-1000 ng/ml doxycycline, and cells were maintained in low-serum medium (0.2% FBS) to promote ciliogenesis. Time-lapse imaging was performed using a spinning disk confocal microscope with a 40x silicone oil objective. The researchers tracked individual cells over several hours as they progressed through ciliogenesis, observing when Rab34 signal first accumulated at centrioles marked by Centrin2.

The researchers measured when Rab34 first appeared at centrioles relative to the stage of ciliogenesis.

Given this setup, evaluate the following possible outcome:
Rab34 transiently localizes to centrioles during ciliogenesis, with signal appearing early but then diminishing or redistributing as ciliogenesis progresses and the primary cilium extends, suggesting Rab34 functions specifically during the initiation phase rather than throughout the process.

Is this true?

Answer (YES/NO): YES